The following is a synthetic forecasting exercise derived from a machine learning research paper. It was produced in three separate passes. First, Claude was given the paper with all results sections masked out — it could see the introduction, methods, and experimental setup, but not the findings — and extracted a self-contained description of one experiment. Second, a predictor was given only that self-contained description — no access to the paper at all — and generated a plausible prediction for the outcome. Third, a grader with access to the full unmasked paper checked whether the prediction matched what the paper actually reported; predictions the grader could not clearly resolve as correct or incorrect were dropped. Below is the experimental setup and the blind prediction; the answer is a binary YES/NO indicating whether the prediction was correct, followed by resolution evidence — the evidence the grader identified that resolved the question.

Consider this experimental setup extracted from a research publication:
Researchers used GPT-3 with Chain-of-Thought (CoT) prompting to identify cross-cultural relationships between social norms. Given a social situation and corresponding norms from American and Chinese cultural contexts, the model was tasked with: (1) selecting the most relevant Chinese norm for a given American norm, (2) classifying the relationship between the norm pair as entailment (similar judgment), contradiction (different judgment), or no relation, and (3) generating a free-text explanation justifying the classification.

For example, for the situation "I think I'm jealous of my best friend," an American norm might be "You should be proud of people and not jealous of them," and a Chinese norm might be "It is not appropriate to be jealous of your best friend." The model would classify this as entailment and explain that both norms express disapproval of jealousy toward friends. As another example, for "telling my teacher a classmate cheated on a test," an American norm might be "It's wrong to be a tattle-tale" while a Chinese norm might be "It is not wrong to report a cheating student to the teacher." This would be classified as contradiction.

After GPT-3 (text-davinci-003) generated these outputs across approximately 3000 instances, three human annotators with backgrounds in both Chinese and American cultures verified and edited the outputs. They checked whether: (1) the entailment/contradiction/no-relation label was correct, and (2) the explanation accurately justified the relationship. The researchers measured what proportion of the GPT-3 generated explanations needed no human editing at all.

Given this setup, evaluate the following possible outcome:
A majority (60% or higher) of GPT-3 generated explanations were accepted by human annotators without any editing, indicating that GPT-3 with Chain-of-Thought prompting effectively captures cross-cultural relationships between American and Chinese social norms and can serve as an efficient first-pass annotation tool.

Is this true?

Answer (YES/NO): NO